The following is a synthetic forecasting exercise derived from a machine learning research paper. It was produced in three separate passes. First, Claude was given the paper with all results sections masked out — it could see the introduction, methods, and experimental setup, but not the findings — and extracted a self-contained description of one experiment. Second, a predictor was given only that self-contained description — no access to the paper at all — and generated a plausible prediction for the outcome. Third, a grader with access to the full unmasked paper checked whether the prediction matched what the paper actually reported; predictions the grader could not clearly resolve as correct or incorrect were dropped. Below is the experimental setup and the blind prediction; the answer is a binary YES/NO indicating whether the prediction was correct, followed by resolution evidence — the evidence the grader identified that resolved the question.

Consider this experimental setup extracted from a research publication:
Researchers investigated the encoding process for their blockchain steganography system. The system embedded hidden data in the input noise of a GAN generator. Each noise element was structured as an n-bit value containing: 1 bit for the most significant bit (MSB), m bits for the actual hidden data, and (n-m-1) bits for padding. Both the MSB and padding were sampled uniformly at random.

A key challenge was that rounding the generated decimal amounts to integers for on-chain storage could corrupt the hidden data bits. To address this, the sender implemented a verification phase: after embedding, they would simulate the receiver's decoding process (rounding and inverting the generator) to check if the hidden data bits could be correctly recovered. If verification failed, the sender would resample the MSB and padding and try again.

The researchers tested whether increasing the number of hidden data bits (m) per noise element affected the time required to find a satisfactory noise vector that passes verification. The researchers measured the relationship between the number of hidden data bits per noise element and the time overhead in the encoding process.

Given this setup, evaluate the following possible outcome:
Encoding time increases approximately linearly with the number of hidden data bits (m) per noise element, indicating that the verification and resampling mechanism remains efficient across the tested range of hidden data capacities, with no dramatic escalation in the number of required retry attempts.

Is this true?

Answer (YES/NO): NO